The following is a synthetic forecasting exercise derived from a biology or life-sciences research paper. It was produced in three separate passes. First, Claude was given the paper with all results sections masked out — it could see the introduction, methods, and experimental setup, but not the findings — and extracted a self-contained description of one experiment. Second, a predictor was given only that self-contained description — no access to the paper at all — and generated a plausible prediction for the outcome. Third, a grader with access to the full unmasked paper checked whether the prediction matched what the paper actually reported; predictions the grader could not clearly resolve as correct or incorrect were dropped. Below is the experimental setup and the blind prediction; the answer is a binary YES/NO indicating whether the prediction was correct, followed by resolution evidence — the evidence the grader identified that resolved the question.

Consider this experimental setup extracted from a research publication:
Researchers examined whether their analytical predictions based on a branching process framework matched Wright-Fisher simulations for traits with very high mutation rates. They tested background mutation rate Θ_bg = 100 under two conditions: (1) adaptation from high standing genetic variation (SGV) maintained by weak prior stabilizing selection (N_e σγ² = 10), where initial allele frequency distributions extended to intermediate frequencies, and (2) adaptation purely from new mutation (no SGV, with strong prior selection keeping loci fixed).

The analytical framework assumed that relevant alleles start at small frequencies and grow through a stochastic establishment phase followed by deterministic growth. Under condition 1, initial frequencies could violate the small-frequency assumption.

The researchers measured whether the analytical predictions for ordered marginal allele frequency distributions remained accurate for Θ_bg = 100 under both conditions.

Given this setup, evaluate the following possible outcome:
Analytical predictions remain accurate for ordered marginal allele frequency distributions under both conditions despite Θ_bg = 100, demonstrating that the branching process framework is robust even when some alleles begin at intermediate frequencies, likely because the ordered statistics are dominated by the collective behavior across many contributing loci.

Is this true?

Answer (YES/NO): NO